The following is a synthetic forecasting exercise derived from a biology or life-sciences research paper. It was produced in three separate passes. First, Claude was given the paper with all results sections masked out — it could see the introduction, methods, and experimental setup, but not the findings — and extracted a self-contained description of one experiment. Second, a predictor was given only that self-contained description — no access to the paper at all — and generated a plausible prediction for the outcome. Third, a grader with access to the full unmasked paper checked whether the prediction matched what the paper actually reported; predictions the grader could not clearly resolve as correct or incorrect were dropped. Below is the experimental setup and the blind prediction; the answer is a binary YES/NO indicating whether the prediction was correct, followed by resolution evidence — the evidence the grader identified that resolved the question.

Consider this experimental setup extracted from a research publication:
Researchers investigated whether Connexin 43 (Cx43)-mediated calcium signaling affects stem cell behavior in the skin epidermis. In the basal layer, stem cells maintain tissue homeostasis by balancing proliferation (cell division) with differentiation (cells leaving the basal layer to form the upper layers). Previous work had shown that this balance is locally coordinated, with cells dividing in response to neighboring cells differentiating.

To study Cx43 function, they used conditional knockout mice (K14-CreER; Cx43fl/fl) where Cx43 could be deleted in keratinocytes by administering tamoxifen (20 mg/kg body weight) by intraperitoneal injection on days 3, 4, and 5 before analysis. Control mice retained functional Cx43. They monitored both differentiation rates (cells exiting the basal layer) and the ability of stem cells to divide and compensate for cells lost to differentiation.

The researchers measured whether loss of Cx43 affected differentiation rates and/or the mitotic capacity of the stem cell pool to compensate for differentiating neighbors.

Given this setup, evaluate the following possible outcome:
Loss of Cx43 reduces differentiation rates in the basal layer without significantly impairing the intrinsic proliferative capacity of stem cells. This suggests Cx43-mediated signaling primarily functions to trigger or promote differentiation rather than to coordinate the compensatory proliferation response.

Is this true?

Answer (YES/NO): NO